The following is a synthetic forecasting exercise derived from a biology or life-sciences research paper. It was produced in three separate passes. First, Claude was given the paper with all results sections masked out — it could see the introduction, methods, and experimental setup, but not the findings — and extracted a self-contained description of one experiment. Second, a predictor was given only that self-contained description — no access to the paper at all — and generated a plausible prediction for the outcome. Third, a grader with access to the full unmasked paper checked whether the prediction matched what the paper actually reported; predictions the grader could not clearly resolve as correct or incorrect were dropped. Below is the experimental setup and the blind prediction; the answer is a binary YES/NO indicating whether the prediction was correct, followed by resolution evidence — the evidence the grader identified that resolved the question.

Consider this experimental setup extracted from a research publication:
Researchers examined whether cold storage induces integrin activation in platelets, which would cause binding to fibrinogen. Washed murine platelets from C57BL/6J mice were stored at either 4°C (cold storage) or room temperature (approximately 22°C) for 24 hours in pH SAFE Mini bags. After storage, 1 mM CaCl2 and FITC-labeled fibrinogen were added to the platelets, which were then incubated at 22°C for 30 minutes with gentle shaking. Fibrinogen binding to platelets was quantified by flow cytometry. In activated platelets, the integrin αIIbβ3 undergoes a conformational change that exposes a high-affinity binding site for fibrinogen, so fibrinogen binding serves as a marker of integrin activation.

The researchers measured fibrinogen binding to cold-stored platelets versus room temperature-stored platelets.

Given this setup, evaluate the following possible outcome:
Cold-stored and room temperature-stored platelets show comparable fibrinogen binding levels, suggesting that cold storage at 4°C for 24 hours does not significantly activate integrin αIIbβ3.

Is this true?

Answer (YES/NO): NO